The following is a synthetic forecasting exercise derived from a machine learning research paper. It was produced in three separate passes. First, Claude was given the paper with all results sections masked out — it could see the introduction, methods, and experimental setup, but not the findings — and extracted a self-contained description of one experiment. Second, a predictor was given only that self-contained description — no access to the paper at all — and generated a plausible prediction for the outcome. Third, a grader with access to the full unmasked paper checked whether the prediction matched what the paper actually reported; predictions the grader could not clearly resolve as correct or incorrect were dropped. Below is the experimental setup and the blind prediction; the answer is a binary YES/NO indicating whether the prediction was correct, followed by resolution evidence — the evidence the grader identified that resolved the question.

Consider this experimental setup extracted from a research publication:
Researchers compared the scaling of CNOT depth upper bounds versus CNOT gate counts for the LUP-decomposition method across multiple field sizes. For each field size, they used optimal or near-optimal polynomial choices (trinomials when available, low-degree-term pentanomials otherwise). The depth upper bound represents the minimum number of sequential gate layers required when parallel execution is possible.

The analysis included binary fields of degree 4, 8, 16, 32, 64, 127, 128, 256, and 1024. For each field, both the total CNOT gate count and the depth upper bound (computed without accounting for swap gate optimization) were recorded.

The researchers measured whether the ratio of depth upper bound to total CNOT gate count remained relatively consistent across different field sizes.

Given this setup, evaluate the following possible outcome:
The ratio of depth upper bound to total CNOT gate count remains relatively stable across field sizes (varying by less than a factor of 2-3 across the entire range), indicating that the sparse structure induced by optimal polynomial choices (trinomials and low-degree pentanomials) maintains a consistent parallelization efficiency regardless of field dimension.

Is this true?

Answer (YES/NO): YES